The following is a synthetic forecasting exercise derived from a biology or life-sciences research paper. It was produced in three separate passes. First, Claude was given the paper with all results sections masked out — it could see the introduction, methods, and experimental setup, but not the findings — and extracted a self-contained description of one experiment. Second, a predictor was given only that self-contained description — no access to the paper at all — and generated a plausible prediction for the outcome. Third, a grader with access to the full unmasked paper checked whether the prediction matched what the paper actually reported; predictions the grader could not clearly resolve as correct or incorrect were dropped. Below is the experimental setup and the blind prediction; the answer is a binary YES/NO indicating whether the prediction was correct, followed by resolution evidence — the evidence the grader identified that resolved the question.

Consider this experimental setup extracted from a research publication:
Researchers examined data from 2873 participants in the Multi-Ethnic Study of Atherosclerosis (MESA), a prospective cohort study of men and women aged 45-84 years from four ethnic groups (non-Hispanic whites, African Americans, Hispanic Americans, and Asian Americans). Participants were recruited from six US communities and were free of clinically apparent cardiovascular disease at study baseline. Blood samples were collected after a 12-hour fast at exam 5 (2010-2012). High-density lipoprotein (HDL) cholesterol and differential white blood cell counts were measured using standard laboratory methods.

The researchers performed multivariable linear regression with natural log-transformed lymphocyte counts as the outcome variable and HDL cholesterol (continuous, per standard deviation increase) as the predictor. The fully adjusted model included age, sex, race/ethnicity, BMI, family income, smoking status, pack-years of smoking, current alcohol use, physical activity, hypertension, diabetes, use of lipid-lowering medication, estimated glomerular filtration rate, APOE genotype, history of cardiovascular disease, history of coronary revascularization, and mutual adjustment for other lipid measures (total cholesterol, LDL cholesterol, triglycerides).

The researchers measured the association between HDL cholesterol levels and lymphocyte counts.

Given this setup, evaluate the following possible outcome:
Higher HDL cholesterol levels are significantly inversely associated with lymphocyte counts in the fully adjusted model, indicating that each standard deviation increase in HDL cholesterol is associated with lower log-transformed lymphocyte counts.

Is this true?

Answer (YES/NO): NO